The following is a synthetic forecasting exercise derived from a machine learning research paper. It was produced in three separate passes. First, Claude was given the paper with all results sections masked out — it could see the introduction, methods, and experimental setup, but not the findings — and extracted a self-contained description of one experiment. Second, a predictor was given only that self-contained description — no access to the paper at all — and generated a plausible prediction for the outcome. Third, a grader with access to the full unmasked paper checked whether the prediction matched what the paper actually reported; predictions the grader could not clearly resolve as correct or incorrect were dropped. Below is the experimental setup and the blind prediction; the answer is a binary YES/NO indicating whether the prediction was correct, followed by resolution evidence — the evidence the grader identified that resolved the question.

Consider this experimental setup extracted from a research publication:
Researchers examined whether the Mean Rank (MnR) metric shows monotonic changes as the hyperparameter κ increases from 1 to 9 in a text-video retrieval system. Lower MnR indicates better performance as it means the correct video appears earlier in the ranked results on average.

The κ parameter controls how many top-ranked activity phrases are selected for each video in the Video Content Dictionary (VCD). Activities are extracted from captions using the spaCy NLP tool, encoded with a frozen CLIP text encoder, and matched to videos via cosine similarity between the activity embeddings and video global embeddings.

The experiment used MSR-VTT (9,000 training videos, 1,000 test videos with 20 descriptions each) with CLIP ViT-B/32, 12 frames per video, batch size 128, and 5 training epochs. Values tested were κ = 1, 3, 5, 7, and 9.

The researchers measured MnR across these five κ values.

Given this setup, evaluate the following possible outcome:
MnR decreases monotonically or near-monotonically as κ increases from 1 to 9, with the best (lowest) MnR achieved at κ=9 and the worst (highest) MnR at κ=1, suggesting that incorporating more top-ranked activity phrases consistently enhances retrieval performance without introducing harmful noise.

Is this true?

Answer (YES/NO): NO